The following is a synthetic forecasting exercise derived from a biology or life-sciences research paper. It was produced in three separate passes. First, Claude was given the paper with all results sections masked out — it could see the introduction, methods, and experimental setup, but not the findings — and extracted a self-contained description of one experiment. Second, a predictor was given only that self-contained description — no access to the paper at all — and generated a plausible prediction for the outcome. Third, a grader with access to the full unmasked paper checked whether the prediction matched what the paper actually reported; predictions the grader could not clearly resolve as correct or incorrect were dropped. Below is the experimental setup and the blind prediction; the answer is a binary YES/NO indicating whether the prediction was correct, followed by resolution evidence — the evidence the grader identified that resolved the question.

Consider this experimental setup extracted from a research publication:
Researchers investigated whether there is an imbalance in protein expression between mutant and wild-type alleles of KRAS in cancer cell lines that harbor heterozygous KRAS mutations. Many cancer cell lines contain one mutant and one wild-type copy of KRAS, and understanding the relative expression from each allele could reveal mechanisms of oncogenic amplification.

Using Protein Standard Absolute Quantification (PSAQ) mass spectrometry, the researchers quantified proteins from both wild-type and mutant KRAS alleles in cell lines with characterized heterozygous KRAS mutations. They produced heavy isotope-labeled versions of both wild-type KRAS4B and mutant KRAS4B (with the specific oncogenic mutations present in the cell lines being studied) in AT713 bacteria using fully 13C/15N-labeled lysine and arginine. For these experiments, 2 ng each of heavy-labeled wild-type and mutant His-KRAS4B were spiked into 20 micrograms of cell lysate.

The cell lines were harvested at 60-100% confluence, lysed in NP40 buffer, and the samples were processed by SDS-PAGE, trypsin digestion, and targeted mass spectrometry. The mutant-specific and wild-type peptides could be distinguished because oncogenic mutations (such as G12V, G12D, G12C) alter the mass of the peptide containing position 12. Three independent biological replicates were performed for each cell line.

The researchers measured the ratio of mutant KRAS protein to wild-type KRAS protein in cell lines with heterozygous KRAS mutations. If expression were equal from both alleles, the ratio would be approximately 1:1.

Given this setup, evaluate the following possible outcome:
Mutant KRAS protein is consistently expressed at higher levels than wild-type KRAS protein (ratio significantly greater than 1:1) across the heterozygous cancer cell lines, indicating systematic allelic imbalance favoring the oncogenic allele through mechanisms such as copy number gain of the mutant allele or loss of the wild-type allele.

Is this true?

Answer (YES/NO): NO